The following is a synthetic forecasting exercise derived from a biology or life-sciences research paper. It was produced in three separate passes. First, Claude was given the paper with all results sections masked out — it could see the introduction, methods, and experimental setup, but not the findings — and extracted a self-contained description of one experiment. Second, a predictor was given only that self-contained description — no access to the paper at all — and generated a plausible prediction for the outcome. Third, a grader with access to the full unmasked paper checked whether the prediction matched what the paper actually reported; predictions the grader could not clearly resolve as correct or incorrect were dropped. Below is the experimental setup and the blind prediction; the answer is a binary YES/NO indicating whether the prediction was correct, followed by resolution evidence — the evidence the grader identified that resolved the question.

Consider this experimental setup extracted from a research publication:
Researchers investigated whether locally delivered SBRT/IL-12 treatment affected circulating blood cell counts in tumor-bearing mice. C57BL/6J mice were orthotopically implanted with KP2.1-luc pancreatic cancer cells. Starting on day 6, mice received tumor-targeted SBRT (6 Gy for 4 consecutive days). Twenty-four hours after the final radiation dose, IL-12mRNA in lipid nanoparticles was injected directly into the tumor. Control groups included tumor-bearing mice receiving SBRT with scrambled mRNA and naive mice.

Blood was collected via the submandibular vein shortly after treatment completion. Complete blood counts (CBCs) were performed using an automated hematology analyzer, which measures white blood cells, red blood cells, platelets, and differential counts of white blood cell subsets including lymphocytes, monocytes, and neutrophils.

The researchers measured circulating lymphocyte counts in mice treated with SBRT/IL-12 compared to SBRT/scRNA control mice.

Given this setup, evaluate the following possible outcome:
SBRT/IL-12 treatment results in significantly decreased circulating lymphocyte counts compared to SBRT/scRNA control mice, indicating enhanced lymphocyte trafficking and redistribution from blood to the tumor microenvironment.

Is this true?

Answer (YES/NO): YES